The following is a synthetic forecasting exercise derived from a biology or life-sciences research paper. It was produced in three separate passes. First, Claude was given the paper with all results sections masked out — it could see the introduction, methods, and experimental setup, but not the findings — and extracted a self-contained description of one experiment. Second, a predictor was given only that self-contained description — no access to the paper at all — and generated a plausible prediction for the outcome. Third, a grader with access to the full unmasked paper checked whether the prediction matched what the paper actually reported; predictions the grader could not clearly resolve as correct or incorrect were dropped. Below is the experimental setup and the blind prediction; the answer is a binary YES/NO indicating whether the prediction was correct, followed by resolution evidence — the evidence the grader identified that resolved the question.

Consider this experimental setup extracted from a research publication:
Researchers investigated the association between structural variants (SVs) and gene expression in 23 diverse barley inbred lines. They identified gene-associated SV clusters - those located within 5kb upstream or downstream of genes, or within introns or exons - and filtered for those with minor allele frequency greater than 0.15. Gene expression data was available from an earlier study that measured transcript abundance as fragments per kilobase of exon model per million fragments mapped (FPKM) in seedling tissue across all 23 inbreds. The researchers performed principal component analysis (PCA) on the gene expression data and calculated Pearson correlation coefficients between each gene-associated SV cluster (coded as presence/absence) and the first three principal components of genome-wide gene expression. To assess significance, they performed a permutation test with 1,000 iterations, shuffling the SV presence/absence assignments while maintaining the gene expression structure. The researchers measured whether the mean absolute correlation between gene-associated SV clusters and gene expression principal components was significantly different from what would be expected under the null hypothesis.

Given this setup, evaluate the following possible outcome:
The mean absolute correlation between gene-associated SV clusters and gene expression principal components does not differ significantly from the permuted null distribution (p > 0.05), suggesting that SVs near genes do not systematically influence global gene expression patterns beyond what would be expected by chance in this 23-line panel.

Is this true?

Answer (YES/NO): NO